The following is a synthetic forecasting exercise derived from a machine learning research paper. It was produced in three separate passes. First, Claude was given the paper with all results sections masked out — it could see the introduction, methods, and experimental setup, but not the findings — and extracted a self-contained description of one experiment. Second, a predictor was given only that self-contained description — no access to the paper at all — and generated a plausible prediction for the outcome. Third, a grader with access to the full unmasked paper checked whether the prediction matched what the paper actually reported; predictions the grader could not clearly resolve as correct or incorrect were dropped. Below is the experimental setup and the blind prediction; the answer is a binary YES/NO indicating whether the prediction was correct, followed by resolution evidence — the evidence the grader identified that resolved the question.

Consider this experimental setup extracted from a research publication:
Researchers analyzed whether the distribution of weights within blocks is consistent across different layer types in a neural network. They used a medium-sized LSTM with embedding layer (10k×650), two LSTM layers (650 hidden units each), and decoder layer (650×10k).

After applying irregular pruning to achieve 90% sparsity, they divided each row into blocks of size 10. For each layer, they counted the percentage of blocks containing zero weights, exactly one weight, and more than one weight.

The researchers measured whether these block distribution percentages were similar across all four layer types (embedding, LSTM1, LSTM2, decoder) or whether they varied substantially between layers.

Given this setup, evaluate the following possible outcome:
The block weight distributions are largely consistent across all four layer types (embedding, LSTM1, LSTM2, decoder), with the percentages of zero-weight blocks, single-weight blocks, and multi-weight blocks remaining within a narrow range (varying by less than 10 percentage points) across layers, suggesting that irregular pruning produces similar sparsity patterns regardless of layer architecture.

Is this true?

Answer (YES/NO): YES